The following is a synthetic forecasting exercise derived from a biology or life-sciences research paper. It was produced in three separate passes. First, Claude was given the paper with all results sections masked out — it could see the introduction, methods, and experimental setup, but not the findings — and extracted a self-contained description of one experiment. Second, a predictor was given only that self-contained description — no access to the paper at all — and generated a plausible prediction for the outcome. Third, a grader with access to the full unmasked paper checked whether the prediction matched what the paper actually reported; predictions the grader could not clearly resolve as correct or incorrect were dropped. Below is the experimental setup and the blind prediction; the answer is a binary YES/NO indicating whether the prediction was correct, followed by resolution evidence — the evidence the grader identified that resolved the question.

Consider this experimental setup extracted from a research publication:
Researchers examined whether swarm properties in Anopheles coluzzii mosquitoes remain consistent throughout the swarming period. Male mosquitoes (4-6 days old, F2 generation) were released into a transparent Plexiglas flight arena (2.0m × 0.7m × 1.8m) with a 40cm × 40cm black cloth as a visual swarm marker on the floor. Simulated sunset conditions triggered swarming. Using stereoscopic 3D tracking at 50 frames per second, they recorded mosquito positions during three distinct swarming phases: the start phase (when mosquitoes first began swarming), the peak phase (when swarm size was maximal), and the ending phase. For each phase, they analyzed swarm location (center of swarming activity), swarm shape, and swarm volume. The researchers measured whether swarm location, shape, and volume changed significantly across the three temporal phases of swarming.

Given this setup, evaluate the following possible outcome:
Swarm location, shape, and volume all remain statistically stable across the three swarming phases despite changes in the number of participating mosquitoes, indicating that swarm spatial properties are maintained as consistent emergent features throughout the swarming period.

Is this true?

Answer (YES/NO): YES